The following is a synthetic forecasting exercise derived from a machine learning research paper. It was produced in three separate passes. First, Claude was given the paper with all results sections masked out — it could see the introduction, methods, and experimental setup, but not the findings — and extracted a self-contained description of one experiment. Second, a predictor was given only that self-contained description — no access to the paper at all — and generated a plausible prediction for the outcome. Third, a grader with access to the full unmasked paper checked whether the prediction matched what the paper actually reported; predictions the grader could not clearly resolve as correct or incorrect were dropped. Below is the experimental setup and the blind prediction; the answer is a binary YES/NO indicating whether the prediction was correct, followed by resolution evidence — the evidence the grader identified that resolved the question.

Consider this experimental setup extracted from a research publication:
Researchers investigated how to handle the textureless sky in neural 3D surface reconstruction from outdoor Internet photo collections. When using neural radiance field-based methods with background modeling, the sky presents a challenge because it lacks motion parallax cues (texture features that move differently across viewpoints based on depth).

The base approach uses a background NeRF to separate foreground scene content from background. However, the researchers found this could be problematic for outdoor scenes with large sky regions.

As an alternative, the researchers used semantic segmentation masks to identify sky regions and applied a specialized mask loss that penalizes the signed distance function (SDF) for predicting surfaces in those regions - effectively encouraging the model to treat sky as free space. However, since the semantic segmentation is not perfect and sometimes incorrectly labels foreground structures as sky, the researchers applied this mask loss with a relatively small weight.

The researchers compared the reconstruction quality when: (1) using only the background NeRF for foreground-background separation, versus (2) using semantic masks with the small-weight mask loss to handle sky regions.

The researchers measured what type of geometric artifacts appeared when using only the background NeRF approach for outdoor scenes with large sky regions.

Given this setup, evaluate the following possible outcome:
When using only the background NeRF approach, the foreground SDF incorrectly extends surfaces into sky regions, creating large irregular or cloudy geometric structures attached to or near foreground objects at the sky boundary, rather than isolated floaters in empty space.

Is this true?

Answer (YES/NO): NO